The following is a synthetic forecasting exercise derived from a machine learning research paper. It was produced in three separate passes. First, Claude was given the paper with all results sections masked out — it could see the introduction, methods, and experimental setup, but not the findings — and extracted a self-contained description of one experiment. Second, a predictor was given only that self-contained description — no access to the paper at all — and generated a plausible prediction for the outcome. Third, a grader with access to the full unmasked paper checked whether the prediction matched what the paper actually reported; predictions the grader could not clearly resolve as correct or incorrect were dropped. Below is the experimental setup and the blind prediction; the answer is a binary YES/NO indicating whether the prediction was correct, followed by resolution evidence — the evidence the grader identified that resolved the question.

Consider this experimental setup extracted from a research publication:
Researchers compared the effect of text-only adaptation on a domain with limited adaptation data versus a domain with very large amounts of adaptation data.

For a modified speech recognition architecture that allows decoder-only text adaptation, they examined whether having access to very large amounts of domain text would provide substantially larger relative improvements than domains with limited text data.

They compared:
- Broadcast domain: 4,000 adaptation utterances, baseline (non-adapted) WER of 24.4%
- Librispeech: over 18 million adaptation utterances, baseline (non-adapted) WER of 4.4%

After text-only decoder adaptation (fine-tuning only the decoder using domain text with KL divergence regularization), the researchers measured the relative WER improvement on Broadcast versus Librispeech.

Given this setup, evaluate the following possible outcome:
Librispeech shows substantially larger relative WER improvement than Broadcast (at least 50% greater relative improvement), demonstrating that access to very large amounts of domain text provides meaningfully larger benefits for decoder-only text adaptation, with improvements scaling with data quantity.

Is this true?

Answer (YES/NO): NO